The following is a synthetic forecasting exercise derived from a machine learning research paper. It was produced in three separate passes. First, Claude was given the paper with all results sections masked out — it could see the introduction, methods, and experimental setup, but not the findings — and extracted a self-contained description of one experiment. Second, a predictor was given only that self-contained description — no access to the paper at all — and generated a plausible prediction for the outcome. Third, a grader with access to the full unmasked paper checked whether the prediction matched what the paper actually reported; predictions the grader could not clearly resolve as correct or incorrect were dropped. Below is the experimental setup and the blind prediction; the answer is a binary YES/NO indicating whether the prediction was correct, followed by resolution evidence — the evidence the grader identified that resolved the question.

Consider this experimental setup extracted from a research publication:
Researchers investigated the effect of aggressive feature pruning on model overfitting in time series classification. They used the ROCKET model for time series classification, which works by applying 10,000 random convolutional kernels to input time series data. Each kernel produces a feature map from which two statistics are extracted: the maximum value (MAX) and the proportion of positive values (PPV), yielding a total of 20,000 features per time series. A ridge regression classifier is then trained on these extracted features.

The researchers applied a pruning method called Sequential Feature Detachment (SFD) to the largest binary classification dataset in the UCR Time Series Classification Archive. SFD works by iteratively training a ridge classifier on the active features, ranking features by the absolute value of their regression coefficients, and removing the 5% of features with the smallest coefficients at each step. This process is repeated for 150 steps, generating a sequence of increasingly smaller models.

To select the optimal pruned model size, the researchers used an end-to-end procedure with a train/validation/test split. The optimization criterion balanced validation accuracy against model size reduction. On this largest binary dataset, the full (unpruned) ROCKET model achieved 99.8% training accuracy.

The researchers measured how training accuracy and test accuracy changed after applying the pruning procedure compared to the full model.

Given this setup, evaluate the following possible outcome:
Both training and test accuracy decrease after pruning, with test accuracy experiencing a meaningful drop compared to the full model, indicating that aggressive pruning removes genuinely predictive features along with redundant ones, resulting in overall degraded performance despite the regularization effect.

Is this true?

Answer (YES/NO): NO